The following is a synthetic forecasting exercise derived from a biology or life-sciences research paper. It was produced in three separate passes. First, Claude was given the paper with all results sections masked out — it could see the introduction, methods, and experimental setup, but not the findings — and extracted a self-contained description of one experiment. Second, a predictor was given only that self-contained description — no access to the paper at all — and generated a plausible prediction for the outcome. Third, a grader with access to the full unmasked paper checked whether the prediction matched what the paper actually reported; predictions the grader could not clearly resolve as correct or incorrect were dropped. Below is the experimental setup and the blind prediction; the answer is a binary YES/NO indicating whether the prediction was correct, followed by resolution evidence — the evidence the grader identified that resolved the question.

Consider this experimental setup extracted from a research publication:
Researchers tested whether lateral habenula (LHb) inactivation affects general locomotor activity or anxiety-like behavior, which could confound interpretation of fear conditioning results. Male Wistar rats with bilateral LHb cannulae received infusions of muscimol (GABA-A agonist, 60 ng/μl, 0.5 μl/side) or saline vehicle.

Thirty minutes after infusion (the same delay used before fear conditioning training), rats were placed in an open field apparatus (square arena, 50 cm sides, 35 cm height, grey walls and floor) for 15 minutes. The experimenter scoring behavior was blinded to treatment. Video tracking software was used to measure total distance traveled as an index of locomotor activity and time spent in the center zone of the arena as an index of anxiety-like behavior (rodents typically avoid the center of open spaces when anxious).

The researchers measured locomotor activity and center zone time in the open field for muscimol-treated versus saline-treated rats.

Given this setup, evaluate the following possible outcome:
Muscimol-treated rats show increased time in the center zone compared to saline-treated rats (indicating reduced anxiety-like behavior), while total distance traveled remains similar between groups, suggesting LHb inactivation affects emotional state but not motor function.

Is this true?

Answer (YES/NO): NO